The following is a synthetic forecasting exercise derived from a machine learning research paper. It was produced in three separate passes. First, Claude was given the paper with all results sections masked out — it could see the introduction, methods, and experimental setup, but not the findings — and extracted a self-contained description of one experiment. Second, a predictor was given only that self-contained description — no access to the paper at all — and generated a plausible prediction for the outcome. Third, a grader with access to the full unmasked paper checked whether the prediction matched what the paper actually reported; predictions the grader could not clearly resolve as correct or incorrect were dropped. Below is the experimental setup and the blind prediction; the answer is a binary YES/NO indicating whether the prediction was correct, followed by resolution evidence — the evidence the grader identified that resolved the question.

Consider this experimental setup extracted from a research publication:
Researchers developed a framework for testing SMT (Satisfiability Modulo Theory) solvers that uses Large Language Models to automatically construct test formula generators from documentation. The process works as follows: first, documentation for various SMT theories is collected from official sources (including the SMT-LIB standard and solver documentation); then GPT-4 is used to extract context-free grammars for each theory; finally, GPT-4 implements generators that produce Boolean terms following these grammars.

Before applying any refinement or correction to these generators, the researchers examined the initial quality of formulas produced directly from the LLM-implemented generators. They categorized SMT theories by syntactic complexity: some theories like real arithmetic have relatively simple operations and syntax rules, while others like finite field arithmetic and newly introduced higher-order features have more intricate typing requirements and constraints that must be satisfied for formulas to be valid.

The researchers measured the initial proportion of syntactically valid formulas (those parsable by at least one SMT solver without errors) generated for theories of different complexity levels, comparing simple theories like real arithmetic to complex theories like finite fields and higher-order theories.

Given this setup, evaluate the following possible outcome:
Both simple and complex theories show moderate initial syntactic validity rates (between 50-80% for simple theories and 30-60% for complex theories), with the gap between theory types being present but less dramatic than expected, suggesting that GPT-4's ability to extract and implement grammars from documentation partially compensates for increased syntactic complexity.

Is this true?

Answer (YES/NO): NO